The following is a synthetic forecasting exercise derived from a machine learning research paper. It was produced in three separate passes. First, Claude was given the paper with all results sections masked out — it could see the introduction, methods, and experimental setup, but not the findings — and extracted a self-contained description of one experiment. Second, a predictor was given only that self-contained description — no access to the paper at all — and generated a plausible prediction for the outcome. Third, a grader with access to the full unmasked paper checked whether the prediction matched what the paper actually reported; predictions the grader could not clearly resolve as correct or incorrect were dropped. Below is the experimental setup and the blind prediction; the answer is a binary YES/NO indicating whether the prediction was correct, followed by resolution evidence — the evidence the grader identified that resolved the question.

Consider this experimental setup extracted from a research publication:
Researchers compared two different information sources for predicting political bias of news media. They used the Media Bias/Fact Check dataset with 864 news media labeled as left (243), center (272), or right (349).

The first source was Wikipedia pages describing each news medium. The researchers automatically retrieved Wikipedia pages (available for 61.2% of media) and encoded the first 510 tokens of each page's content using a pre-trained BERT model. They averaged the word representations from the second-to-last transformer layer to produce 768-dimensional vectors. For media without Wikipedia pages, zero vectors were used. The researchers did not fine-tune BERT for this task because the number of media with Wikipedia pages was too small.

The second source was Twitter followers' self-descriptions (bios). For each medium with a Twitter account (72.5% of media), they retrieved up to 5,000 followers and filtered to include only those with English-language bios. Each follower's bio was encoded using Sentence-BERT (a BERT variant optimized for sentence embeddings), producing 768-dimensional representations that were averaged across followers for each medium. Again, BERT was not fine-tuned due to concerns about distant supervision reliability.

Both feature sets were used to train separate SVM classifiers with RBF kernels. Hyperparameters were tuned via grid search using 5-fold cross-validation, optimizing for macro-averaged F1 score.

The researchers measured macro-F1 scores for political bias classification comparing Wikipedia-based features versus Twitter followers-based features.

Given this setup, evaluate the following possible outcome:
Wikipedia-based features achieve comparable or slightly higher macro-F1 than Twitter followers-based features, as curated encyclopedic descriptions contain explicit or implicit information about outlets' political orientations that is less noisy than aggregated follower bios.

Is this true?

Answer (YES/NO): YES